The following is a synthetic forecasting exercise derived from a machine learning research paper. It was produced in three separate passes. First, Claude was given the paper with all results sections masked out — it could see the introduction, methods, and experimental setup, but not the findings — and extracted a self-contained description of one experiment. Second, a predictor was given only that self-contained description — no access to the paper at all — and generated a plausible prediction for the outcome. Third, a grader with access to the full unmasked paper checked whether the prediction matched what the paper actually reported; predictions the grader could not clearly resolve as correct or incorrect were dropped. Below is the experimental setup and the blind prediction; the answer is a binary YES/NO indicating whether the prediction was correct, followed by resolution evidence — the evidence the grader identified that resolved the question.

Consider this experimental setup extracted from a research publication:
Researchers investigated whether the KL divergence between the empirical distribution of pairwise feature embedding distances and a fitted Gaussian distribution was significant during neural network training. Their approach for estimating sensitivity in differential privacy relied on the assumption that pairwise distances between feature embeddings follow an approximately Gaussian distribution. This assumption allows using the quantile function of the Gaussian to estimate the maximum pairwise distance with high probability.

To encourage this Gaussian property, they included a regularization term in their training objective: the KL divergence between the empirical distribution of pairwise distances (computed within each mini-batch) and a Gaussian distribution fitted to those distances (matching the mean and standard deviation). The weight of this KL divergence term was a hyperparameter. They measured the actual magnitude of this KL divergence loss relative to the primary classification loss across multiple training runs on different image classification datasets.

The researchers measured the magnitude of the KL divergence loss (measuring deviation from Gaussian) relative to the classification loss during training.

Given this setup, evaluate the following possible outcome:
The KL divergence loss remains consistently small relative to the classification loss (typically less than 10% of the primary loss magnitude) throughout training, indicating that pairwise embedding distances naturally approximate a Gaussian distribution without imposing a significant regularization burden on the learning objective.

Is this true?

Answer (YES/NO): YES